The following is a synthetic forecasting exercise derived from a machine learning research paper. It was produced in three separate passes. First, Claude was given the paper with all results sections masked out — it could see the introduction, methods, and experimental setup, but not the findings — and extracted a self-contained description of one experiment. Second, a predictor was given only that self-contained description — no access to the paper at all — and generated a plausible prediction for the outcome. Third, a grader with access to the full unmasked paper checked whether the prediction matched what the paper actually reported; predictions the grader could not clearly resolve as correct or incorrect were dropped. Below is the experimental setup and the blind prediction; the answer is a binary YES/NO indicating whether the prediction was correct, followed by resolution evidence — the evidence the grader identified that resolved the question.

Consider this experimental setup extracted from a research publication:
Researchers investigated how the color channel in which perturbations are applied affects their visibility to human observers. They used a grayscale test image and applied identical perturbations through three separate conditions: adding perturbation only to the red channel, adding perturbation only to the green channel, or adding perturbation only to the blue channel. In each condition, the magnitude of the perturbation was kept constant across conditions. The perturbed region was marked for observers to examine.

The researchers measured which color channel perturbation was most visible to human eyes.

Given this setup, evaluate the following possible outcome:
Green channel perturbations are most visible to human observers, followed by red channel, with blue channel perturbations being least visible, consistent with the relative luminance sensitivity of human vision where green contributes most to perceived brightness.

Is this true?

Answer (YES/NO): YES